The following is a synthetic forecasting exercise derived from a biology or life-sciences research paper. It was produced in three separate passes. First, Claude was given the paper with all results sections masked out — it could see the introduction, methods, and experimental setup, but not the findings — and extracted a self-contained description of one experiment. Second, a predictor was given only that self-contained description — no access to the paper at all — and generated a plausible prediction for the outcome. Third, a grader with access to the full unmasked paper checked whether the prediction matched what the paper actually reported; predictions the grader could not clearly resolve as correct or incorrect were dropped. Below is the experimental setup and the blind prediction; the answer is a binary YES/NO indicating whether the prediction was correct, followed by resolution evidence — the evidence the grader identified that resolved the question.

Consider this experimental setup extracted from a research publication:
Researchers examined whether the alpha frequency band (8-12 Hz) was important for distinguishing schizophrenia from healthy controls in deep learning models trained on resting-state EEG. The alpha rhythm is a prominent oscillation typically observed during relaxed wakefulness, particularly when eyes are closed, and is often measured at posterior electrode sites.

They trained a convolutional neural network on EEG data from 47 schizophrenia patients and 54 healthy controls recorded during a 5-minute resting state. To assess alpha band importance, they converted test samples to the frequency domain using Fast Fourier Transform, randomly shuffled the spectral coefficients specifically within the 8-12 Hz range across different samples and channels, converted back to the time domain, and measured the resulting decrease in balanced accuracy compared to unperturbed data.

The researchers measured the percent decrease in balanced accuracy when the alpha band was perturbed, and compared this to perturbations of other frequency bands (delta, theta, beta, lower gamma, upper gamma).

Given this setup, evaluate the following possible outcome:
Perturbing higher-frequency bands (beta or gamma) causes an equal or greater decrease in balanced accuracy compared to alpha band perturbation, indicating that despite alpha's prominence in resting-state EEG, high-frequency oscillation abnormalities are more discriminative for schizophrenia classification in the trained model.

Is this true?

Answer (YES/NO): NO